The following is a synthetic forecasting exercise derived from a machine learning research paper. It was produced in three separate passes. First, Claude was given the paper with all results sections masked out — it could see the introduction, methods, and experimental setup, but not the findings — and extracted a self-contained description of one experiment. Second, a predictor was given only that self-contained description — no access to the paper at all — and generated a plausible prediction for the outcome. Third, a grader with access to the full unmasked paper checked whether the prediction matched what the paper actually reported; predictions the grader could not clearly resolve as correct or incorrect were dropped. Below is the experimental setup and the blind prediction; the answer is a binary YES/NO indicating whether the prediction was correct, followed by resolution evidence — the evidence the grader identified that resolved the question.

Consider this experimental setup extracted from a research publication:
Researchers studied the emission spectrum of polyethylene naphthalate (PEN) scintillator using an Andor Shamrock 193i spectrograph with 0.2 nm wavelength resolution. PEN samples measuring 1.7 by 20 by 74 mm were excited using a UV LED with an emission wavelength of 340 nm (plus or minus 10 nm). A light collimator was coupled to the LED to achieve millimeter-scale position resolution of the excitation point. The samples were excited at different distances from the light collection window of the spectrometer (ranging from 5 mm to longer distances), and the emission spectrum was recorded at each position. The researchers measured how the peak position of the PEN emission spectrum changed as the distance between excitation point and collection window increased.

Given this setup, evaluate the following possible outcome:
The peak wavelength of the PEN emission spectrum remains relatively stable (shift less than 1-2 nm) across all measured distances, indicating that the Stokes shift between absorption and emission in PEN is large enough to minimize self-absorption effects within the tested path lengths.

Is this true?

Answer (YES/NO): NO